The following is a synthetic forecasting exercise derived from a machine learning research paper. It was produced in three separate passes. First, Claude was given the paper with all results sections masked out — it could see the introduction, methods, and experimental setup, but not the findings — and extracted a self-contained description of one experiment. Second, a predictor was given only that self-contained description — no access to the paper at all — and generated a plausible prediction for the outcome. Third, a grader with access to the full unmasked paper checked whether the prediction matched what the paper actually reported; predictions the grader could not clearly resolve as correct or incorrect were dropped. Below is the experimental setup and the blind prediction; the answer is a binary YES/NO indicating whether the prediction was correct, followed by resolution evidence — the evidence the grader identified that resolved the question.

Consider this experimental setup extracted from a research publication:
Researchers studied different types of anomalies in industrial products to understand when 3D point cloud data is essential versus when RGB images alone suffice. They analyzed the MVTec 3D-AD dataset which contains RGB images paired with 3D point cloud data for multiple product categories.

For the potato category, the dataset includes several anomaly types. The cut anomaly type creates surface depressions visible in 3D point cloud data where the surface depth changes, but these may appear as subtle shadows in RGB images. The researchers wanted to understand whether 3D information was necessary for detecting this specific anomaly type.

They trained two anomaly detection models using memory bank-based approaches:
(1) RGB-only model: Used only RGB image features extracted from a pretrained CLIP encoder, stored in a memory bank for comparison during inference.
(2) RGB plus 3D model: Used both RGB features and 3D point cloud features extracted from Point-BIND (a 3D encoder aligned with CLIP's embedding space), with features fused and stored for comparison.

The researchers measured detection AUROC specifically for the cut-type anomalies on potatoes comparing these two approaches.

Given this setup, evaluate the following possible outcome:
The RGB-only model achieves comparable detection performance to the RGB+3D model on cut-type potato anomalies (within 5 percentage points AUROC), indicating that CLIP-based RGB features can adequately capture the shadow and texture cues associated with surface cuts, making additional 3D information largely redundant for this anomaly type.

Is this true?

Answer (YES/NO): NO